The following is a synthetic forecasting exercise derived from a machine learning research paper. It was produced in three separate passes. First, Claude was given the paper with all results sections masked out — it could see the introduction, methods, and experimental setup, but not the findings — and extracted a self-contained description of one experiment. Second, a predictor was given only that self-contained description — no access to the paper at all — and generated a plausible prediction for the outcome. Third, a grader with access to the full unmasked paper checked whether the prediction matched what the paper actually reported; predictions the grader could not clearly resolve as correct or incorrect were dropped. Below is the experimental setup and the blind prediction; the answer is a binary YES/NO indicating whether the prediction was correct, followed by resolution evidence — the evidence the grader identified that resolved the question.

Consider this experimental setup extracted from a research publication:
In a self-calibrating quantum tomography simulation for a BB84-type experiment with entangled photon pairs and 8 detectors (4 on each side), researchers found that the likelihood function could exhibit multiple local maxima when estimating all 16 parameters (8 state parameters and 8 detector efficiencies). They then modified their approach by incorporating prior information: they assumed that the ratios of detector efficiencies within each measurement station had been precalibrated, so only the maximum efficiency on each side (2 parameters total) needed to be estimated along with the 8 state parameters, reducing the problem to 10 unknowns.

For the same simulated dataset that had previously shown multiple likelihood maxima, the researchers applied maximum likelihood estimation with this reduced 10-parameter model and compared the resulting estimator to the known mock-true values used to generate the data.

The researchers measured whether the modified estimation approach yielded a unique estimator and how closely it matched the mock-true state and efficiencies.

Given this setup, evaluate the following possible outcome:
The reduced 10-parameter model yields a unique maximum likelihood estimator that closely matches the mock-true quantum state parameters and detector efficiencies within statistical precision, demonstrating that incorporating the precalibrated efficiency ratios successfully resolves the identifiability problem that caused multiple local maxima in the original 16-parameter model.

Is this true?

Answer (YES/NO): YES